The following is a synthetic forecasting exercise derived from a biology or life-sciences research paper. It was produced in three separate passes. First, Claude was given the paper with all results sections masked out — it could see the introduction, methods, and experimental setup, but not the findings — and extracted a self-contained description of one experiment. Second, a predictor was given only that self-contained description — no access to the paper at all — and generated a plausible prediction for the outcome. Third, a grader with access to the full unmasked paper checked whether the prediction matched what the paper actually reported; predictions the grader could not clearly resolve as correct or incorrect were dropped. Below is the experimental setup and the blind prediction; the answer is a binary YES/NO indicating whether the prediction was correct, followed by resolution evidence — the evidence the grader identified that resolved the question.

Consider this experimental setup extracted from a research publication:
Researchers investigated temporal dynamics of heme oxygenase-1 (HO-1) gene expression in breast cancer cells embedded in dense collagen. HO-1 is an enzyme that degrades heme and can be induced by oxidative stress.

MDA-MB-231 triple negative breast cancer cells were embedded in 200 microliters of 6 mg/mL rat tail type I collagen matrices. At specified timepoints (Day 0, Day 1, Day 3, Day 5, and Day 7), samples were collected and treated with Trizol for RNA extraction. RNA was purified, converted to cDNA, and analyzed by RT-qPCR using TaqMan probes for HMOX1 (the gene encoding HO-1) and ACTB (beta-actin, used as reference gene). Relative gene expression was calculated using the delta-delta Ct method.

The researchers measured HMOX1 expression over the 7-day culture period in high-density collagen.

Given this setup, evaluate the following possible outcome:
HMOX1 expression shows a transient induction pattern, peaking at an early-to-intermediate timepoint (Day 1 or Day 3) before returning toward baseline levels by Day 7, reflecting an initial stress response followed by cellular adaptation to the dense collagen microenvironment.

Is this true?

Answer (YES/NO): YES